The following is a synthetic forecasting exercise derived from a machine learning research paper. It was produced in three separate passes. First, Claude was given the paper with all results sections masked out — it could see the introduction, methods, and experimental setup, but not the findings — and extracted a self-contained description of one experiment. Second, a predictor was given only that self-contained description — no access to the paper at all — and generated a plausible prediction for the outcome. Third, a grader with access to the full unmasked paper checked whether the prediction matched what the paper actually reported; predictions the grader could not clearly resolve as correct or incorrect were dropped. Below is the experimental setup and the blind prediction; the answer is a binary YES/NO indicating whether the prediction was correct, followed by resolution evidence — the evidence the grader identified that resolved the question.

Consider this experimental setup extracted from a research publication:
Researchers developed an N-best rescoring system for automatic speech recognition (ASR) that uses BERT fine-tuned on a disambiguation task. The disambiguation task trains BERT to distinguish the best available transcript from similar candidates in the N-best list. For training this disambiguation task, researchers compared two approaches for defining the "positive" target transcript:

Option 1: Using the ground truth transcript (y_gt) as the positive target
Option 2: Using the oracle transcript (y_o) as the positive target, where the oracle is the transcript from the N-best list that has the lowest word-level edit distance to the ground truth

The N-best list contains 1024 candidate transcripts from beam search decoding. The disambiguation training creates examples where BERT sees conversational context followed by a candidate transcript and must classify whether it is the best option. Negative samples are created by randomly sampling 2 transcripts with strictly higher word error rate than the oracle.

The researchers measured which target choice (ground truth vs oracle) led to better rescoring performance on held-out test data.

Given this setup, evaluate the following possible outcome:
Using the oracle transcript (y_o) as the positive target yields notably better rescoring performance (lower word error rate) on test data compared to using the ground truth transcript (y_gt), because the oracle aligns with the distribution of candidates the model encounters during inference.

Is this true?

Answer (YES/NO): YES